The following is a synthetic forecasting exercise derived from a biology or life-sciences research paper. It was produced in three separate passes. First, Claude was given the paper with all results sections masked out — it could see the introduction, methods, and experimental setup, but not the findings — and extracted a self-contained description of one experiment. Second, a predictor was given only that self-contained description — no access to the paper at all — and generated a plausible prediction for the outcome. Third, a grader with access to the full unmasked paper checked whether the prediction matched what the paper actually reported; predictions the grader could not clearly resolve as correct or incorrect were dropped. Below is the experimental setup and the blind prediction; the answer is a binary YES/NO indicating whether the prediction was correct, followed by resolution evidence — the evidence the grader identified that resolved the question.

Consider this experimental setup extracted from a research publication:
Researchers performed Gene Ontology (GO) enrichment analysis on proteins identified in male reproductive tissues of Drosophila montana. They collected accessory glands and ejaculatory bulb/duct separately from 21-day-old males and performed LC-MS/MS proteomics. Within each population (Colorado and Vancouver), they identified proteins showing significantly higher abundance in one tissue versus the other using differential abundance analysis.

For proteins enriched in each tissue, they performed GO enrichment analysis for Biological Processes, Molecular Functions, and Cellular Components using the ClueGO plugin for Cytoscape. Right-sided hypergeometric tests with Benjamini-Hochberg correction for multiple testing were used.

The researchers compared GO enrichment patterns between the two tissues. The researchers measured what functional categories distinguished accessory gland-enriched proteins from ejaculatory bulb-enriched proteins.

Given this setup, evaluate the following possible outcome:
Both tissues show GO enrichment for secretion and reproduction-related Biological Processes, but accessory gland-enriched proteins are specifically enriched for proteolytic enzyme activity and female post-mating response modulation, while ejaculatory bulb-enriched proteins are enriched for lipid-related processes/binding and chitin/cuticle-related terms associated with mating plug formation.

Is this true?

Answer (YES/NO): NO